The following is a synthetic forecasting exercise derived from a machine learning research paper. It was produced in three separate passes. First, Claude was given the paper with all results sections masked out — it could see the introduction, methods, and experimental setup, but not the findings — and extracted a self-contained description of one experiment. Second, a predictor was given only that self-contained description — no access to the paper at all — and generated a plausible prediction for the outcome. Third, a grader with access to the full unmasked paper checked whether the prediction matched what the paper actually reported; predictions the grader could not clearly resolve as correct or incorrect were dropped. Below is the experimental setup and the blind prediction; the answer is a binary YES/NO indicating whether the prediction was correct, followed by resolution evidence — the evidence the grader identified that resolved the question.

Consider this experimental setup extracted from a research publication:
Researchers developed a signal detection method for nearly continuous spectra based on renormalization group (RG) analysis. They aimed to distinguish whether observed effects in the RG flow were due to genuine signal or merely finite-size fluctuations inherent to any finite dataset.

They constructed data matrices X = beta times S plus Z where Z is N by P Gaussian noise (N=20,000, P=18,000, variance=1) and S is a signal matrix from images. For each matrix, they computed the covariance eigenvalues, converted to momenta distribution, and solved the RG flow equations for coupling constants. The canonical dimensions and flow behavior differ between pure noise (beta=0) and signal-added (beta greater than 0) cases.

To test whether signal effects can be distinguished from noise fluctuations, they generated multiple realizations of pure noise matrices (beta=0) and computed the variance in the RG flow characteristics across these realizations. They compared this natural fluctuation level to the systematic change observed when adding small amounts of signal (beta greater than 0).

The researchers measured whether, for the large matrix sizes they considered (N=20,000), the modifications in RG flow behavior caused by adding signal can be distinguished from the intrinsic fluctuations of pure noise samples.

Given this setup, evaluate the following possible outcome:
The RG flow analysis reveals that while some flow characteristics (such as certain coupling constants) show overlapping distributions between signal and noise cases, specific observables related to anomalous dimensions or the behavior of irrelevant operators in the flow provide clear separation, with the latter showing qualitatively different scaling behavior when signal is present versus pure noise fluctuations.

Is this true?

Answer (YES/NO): NO